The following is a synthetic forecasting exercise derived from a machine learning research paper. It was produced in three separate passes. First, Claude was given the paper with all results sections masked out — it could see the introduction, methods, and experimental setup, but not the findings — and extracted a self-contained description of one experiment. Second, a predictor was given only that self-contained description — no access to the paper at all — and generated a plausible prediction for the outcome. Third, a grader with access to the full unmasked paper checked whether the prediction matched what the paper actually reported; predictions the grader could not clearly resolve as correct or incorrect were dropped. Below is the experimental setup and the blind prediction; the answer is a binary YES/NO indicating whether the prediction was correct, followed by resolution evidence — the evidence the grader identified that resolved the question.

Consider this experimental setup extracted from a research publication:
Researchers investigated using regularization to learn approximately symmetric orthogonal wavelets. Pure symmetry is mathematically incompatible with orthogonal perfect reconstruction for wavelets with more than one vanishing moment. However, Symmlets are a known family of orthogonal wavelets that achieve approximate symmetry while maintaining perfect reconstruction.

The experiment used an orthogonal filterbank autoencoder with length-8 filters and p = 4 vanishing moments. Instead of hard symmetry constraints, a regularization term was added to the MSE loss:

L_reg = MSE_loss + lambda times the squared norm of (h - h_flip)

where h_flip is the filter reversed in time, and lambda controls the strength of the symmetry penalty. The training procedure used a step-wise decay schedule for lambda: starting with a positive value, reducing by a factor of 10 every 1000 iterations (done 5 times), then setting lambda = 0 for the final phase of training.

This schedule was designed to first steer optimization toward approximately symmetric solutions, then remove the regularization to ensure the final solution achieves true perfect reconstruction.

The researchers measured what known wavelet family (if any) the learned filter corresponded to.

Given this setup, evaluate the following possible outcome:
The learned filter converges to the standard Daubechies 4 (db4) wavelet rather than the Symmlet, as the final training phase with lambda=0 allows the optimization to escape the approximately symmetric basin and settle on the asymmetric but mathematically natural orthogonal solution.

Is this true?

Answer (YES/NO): NO